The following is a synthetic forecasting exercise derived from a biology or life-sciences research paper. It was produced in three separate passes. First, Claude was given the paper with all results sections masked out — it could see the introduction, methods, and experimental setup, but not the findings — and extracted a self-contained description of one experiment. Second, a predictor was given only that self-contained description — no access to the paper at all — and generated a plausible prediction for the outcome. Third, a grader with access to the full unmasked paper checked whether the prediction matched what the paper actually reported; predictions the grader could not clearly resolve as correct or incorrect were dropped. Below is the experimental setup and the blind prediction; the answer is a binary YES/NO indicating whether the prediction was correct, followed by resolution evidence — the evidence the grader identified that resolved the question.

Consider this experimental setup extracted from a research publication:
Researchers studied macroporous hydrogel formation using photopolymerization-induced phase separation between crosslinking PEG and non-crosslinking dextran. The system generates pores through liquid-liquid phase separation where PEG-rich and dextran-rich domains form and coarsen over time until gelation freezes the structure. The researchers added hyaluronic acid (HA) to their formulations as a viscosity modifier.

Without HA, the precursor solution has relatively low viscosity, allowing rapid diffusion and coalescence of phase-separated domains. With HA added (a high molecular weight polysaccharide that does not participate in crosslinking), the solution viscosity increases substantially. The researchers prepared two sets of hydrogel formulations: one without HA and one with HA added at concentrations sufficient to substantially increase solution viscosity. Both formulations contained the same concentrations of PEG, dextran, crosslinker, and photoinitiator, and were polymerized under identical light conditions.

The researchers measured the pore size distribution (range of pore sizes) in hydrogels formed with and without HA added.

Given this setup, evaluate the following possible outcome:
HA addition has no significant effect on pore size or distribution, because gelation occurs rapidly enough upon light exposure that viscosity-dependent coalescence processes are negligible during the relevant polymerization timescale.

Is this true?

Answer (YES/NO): NO